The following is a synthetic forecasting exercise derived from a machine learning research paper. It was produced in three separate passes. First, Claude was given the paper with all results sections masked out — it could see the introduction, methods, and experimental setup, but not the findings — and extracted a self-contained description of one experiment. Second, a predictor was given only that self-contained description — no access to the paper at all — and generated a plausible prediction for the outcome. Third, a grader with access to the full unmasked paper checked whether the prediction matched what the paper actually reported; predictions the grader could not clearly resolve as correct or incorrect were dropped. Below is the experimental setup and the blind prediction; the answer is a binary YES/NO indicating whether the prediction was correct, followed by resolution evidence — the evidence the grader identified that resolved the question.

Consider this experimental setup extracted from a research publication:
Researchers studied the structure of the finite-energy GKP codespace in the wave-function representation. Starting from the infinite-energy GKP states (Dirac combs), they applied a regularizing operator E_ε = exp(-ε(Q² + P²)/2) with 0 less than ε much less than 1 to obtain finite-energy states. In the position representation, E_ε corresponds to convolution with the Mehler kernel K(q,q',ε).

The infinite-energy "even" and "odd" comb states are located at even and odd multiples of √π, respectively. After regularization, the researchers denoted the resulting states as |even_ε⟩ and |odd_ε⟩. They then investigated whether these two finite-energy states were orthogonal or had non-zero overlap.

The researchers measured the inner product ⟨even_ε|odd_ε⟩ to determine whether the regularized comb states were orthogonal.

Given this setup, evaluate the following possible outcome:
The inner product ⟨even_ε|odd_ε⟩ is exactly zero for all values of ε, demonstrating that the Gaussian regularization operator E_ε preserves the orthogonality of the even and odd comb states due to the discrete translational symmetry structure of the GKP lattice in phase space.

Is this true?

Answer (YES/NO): NO